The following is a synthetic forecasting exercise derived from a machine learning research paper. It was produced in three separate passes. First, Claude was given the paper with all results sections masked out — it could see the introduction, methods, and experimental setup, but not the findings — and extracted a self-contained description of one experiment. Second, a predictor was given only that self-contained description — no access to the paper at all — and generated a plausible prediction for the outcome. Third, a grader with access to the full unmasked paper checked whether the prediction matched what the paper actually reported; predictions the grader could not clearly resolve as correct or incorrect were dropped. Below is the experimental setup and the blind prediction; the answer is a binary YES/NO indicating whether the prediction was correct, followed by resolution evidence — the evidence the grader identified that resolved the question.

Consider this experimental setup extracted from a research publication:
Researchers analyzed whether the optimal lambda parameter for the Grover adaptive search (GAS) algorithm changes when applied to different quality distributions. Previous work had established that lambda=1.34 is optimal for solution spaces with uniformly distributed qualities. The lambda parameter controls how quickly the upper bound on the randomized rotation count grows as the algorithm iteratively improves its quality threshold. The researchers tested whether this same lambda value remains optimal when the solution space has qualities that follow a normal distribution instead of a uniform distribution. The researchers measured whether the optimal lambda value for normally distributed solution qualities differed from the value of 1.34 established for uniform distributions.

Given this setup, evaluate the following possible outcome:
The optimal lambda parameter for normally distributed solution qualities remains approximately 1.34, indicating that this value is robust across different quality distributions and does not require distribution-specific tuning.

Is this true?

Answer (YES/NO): YES